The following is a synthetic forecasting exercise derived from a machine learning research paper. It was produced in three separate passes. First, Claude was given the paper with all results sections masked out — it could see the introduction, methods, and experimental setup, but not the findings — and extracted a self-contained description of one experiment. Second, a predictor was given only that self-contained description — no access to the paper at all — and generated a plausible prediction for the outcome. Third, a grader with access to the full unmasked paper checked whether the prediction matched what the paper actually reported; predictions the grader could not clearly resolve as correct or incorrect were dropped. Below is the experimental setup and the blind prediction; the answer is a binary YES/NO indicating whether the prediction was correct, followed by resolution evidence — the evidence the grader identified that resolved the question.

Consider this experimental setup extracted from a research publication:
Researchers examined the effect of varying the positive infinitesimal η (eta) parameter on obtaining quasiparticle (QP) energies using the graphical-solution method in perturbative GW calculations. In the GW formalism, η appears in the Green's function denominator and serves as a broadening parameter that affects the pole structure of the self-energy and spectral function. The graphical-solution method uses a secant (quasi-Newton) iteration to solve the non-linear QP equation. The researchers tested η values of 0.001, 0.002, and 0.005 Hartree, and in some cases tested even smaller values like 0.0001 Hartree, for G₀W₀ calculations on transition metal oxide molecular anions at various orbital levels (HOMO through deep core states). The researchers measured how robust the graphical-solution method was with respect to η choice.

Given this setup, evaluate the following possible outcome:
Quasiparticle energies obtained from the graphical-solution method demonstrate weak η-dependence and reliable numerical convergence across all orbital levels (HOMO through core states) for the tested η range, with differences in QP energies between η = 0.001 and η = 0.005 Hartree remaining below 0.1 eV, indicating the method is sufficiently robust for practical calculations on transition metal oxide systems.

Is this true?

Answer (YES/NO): NO